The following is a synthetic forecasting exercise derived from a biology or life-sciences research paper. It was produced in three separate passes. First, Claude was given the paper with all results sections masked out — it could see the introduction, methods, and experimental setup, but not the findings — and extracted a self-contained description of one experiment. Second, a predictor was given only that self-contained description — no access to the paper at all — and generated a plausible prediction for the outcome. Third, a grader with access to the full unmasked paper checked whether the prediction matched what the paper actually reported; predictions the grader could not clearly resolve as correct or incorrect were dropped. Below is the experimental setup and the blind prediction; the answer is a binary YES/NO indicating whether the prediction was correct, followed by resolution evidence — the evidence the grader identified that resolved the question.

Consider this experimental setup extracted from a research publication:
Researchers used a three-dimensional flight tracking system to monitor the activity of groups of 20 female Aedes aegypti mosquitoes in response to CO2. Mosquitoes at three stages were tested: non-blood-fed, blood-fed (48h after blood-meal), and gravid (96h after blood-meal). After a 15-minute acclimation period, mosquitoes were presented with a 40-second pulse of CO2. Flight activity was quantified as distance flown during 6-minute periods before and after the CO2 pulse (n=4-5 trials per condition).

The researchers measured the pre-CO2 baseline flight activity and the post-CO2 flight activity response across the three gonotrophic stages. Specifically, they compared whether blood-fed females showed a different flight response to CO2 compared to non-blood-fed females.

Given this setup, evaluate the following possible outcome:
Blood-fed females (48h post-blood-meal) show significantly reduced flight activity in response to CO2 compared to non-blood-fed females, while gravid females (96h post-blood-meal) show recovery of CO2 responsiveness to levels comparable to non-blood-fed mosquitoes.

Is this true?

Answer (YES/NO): YES